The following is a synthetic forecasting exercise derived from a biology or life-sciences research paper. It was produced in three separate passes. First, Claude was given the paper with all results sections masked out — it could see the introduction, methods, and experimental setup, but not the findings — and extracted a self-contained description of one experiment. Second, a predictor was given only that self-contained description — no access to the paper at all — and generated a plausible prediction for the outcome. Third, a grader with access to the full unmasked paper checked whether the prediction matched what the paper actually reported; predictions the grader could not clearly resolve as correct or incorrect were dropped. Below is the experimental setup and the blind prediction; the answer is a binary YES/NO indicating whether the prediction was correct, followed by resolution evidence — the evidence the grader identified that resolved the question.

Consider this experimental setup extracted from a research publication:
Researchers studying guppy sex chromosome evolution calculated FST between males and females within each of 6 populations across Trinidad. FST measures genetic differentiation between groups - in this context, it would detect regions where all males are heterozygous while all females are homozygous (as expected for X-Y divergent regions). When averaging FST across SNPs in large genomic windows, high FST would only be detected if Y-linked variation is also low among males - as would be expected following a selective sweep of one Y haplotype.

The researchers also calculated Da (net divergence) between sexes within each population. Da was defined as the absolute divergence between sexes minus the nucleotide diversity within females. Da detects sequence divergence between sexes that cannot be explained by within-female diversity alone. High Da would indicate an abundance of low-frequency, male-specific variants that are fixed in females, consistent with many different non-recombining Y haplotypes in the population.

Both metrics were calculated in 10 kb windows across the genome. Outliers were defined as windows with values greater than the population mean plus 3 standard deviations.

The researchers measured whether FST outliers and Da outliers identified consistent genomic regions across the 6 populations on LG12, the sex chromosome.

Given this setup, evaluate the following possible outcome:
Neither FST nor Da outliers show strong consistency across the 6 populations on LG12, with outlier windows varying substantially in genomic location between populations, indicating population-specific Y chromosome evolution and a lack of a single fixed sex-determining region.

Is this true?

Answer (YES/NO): NO